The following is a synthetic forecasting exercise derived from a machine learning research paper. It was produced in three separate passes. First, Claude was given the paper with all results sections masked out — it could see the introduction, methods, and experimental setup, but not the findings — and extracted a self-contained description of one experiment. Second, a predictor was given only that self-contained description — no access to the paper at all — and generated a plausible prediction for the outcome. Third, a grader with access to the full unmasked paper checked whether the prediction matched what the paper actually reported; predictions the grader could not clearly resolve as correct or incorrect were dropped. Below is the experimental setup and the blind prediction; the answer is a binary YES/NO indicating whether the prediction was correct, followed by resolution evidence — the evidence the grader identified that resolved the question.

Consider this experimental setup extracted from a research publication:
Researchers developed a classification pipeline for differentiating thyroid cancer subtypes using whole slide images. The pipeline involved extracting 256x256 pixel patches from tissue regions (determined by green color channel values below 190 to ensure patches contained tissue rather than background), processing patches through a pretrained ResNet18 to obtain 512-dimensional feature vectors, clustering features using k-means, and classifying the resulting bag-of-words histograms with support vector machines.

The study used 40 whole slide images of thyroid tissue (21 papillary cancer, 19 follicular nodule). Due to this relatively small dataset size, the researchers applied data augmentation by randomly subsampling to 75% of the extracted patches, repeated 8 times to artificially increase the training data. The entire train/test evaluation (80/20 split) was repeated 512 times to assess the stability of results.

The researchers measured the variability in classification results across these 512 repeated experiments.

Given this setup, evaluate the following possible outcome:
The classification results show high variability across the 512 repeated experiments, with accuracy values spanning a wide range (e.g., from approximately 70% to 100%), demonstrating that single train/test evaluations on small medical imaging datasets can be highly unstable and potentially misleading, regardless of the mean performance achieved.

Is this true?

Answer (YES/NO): YES